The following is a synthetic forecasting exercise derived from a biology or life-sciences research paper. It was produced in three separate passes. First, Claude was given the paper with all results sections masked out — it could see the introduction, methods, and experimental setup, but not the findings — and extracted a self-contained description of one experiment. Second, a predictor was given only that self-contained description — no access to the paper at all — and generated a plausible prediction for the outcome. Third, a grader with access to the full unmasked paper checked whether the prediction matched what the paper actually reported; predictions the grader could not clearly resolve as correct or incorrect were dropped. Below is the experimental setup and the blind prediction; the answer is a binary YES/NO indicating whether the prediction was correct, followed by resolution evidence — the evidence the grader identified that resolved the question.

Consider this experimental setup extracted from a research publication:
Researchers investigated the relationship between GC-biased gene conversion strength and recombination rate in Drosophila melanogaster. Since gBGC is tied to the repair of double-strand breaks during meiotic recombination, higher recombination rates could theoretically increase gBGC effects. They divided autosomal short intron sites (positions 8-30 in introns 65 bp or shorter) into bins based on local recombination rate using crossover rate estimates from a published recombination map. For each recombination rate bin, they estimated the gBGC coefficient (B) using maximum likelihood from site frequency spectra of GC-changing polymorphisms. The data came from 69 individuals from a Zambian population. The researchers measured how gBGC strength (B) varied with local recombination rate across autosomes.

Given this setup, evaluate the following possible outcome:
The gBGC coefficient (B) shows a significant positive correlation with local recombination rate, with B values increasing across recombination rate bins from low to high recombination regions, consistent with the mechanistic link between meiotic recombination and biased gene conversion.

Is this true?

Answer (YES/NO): NO